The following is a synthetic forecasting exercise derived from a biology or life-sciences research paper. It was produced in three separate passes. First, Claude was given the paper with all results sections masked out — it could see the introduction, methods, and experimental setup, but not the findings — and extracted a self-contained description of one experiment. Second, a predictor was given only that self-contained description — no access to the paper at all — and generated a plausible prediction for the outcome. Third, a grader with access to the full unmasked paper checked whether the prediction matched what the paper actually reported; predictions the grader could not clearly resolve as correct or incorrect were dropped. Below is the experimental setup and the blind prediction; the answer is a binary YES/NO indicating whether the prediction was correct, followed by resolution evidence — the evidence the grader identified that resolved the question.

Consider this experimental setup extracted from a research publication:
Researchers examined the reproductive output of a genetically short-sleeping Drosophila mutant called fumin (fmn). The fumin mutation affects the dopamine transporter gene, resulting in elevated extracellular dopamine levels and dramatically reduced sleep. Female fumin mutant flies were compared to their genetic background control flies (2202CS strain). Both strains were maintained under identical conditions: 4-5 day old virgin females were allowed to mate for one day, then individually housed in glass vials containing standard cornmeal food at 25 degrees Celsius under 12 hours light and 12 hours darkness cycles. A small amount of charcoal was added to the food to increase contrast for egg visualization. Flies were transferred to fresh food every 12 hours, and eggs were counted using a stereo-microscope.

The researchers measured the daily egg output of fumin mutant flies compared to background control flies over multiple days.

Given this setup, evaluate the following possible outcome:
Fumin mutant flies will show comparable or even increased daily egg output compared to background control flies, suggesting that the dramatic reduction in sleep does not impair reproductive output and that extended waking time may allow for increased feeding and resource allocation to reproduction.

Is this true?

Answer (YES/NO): NO